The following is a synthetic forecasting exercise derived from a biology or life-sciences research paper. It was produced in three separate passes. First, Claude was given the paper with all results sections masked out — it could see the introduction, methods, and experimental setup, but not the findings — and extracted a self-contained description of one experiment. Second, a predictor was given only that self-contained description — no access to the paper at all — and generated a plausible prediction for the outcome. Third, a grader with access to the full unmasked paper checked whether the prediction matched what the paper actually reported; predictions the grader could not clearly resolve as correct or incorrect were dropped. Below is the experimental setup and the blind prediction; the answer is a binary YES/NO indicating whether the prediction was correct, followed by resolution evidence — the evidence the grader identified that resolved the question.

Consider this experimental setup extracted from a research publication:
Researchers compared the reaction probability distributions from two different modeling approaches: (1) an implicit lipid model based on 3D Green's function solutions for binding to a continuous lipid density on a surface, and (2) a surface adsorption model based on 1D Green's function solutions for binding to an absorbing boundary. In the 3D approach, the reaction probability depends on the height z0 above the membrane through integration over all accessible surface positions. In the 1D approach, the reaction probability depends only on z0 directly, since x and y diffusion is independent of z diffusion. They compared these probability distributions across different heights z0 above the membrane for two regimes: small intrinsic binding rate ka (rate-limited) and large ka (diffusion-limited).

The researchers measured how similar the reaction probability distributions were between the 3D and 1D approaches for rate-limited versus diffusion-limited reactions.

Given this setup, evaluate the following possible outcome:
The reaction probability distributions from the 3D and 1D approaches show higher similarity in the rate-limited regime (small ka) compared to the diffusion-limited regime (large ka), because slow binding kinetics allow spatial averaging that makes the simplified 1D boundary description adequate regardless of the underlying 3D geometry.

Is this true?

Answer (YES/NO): YES